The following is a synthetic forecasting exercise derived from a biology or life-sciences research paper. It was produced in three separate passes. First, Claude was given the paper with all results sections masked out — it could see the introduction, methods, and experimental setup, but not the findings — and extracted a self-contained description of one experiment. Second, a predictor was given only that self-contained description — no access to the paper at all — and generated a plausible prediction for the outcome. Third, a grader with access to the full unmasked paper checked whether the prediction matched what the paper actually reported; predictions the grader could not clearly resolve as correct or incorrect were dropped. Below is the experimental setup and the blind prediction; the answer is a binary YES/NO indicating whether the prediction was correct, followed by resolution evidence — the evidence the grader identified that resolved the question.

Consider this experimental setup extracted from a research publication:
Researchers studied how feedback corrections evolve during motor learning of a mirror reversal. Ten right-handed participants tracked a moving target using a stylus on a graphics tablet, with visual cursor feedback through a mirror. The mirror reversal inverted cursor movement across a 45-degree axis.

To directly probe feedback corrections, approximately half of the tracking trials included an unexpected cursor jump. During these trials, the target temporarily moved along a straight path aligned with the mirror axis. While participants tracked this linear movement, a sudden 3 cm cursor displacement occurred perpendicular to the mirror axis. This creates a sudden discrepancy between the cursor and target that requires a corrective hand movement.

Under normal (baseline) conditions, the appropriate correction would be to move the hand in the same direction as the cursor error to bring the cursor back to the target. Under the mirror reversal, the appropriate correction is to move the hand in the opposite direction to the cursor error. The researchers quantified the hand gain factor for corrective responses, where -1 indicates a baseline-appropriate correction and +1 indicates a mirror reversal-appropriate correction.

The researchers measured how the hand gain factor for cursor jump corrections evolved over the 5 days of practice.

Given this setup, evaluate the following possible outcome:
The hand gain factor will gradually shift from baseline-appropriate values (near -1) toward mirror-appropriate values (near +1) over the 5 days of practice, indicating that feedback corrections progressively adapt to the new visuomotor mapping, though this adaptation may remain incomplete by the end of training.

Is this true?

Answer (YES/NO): YES